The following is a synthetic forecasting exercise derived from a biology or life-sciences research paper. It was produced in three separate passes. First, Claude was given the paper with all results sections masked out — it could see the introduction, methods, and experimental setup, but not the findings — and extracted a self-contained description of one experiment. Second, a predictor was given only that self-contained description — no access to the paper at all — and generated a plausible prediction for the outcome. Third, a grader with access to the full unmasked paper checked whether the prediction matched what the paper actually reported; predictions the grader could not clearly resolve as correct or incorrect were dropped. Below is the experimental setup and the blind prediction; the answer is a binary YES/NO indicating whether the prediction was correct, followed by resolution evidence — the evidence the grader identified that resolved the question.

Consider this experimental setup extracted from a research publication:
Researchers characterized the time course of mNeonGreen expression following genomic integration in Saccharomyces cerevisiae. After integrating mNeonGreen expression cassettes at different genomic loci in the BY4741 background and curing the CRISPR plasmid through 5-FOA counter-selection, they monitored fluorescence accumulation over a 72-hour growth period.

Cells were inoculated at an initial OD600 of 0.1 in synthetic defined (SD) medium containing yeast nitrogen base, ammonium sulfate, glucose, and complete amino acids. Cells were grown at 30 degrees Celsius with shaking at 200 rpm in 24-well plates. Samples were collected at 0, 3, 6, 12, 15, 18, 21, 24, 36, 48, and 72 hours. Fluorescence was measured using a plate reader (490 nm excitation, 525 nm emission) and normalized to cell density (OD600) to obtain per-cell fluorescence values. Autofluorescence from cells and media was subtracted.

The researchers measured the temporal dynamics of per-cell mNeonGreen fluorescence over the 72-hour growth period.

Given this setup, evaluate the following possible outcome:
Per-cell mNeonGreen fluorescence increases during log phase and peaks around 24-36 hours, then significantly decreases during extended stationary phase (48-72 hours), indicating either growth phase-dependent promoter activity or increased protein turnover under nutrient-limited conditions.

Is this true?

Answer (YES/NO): NO